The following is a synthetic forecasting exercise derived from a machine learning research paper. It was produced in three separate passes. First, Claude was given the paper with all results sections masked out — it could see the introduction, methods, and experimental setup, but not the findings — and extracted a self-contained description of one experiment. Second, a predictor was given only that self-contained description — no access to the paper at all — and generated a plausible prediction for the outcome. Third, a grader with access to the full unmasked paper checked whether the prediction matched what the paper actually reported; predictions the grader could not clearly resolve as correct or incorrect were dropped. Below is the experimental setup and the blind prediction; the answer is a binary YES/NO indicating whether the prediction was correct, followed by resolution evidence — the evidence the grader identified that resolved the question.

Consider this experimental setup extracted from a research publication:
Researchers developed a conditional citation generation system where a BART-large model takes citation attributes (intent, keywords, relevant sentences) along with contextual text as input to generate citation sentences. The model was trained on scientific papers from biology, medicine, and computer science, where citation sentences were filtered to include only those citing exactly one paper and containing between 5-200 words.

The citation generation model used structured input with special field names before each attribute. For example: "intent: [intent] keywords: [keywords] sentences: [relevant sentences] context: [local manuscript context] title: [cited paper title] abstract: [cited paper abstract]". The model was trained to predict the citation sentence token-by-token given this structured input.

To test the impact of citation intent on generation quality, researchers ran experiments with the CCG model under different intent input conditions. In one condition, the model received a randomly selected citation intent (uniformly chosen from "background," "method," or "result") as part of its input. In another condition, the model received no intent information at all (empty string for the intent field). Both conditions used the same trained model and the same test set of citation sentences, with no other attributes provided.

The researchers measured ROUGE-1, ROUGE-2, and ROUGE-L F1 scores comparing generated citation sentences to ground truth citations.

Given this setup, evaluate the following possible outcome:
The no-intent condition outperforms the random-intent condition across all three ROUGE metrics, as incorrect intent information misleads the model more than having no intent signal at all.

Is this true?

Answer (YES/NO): YES